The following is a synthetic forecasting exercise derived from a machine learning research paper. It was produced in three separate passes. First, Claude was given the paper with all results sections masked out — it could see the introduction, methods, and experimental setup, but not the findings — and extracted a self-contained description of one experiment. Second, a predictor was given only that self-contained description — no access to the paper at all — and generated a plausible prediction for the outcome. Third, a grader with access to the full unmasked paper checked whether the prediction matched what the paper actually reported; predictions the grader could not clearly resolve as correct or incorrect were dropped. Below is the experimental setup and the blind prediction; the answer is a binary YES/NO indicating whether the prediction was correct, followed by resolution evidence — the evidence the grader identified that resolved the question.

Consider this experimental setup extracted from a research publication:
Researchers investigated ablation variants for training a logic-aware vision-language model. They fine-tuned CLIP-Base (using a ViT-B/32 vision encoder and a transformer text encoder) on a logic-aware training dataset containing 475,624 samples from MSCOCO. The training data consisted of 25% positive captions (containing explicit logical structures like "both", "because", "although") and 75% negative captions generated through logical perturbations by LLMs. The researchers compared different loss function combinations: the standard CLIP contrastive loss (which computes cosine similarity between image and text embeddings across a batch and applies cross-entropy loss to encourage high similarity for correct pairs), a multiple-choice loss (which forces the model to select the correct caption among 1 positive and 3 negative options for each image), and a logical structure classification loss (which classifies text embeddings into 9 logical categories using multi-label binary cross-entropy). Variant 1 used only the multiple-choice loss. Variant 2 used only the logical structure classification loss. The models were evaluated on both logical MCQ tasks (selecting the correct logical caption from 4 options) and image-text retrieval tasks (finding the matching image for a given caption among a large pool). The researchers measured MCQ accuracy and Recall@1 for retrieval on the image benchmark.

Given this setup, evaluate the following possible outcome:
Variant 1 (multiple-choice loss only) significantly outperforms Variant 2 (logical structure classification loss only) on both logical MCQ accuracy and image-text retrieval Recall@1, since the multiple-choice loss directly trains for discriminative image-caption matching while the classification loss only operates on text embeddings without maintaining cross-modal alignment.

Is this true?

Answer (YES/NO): NO